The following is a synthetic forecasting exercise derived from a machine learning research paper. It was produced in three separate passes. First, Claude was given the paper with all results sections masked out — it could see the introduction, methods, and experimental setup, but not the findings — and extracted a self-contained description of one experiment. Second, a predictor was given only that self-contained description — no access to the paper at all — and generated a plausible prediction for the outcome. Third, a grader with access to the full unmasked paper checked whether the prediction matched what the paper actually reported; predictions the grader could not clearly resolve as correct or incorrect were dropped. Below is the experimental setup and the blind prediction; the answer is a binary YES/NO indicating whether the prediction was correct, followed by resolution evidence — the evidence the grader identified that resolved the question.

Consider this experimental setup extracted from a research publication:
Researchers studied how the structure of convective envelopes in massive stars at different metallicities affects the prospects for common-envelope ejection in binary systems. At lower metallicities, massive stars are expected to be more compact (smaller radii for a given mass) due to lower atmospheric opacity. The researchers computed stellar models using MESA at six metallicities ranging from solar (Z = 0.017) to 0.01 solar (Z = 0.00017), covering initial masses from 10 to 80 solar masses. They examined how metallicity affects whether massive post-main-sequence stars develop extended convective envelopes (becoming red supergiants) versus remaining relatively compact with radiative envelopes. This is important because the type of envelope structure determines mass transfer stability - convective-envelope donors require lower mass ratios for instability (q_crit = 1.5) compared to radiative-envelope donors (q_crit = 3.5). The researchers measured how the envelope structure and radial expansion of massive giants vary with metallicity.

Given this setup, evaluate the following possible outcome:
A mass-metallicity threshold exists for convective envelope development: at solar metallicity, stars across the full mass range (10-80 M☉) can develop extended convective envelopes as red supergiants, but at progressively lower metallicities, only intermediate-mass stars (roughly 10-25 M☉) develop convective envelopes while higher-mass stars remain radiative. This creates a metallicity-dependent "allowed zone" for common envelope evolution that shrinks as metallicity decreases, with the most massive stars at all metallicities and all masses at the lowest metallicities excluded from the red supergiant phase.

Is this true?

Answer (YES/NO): NO